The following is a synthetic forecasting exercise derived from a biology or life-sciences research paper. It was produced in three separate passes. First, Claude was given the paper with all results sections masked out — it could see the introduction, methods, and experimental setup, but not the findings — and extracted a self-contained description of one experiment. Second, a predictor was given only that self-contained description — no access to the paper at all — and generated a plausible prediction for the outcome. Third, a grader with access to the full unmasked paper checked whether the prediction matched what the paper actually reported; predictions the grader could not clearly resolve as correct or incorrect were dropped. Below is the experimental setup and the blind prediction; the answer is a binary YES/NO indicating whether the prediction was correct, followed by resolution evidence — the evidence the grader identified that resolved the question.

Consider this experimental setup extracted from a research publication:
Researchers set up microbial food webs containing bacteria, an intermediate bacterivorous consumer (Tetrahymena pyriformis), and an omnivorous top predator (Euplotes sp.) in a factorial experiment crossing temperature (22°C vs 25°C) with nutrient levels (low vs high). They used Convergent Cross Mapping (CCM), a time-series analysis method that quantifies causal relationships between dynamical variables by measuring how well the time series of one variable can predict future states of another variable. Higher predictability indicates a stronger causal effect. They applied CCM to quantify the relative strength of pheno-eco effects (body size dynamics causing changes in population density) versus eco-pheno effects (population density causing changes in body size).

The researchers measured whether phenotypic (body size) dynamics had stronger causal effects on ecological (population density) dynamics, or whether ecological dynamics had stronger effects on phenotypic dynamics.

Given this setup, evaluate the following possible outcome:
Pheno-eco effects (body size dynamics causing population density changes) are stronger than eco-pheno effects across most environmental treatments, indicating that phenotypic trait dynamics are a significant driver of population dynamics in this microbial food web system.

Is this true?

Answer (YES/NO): YES